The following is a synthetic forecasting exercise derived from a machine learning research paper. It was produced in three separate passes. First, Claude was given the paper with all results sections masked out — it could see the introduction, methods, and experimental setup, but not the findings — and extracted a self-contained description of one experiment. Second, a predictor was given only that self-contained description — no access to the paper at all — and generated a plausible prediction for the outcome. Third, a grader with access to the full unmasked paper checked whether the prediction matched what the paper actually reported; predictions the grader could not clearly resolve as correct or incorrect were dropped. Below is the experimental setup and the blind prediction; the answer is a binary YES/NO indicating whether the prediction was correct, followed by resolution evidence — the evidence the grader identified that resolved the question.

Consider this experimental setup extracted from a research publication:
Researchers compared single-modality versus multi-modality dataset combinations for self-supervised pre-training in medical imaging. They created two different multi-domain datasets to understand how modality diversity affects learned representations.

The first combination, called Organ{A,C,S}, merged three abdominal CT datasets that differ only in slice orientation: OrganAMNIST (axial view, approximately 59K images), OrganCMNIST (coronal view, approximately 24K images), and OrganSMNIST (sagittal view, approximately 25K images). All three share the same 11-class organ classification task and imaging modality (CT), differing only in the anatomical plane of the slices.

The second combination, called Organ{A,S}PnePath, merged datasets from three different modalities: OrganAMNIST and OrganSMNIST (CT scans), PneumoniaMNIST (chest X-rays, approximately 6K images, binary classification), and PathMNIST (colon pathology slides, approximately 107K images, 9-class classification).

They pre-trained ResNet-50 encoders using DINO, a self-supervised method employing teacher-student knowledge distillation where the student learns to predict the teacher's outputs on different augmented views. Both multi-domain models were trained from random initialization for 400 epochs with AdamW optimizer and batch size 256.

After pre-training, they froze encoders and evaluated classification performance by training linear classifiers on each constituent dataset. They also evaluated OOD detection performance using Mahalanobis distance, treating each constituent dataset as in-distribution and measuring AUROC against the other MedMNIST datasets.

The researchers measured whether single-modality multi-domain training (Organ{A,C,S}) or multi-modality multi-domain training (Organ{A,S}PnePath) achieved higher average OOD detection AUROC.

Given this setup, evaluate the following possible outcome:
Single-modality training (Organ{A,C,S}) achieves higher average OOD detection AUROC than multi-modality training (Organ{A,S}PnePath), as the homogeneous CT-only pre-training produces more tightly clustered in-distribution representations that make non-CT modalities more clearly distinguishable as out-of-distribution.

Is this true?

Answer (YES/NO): NO